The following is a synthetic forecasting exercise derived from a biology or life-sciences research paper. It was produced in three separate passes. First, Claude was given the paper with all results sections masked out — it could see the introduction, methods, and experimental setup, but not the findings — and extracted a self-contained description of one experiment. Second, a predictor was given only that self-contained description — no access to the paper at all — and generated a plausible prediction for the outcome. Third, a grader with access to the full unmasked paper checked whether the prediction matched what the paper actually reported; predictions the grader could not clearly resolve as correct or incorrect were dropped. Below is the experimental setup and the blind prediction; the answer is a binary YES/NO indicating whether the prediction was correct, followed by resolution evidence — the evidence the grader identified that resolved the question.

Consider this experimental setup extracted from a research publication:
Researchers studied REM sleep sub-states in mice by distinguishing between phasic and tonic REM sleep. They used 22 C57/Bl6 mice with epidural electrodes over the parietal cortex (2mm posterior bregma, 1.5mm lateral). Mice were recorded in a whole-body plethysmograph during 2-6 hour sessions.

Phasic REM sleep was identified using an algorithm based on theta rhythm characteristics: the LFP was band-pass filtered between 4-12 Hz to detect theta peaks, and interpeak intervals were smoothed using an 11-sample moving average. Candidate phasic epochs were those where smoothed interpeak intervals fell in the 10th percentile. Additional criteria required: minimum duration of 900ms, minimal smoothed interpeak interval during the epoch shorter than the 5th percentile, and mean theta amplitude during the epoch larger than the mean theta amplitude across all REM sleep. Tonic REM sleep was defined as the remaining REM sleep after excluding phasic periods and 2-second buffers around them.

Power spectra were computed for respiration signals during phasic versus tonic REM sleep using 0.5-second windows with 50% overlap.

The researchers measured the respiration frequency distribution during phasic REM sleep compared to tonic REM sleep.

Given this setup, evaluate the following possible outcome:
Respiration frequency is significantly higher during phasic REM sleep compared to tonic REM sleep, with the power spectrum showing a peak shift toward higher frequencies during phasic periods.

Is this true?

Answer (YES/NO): YES